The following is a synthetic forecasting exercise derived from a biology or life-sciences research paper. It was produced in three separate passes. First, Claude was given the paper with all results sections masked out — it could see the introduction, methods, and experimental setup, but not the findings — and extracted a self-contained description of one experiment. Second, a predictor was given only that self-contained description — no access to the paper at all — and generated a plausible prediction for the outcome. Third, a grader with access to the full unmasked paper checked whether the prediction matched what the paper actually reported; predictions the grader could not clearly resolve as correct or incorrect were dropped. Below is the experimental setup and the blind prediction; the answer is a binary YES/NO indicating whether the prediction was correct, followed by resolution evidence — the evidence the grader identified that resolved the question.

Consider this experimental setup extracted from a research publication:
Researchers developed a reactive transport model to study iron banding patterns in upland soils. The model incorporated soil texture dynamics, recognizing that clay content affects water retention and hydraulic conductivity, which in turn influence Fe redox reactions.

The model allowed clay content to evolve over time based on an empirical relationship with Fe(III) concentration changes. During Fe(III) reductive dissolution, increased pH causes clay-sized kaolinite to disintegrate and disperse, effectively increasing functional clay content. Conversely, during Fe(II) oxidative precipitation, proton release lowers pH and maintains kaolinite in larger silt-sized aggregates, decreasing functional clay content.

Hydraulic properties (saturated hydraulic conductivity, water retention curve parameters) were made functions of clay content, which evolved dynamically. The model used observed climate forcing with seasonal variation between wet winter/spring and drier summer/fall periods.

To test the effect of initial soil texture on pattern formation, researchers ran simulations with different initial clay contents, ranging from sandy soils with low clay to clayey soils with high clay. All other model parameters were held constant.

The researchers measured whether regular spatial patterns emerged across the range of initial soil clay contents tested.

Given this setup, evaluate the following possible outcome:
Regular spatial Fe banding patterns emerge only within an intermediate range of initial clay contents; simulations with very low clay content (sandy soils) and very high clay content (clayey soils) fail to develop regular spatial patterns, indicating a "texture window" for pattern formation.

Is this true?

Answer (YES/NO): YES